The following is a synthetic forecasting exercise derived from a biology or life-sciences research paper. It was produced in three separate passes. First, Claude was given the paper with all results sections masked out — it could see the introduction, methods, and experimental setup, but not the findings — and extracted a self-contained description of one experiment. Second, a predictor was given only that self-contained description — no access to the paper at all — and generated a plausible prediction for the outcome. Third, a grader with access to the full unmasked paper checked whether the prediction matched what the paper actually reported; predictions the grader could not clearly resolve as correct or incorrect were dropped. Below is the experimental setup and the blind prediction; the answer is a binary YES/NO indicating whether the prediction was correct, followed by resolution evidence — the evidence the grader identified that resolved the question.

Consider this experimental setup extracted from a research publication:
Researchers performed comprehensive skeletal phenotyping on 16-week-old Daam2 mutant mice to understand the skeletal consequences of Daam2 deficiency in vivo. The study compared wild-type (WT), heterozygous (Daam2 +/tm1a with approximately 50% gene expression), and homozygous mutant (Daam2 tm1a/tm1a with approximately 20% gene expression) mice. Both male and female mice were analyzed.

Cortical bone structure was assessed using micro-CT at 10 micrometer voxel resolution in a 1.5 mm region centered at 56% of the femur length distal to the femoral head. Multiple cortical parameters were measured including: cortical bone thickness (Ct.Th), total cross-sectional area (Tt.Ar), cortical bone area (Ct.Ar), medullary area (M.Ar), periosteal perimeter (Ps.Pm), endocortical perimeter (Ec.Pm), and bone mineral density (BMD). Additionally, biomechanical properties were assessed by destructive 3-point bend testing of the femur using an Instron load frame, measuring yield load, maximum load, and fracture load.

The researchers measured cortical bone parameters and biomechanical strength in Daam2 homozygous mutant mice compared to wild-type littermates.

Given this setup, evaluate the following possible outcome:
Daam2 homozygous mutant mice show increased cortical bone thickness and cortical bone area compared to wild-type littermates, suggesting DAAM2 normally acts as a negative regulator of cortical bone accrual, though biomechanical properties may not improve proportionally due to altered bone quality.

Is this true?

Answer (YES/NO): NO